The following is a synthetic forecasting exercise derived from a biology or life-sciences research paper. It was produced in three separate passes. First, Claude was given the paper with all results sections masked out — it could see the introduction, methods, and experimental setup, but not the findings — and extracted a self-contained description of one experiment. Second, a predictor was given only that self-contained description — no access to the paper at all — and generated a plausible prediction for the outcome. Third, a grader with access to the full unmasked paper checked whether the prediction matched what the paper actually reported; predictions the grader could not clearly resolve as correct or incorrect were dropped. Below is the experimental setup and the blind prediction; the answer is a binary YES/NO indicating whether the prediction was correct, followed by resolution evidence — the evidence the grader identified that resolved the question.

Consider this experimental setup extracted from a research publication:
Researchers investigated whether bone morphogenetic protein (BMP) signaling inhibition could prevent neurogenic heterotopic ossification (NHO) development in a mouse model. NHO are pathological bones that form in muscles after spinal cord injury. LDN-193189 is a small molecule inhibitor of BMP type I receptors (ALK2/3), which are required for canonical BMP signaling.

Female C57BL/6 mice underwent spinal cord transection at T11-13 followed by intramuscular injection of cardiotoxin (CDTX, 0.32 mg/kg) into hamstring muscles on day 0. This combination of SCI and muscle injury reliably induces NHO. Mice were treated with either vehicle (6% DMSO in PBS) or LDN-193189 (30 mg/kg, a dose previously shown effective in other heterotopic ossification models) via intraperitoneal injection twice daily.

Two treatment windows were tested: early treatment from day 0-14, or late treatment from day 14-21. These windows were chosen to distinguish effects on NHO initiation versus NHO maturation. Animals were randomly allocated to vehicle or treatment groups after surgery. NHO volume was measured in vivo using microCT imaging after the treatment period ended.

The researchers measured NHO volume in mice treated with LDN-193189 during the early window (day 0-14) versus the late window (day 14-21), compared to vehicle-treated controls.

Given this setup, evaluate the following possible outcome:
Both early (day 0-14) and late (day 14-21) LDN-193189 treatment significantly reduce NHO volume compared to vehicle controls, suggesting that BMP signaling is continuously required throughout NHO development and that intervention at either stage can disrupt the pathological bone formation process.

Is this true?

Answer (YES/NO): NO